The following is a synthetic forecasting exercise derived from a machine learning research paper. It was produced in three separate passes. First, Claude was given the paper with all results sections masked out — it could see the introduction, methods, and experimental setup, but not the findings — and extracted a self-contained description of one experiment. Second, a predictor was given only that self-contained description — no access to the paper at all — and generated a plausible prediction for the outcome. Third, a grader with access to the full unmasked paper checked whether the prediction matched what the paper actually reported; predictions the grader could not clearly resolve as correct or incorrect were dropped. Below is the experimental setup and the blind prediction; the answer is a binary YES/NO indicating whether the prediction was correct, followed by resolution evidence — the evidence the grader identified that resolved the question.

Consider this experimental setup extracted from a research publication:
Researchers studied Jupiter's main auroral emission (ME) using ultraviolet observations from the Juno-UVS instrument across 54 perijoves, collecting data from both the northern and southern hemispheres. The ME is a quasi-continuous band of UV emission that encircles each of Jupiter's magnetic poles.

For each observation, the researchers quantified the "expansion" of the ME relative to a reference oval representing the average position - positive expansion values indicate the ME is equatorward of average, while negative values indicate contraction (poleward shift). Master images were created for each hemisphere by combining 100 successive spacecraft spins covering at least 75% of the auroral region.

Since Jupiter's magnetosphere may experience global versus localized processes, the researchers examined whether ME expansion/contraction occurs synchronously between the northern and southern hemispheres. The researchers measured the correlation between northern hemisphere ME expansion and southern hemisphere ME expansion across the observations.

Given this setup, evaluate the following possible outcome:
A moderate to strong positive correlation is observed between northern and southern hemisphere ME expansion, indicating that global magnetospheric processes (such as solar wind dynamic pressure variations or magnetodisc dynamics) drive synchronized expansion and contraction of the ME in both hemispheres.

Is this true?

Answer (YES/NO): YES